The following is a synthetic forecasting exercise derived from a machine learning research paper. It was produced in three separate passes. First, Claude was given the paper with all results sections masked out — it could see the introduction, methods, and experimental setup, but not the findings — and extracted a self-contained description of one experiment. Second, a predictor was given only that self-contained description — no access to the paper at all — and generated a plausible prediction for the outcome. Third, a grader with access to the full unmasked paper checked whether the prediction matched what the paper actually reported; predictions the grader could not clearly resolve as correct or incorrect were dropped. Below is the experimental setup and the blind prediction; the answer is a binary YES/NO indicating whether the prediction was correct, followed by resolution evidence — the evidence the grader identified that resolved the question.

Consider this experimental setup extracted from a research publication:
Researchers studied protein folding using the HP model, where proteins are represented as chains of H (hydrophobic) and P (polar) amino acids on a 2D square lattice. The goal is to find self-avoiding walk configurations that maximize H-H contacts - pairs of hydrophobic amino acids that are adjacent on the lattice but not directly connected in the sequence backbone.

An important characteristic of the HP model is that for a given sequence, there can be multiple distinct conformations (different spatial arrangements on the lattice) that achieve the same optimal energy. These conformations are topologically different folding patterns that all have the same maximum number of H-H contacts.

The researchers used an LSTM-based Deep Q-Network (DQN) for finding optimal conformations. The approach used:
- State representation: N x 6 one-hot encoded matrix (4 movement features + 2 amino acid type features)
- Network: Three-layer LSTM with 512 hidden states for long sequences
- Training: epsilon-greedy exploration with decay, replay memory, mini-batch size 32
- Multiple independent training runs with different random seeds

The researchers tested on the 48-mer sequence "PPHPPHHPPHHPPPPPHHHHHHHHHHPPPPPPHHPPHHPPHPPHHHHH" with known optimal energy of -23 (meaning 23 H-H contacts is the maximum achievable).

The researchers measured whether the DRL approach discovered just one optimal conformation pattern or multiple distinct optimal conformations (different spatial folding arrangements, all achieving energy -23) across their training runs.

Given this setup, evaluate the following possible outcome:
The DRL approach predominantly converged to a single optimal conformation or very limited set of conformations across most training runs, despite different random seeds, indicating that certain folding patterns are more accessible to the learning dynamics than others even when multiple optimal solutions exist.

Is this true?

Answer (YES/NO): NO